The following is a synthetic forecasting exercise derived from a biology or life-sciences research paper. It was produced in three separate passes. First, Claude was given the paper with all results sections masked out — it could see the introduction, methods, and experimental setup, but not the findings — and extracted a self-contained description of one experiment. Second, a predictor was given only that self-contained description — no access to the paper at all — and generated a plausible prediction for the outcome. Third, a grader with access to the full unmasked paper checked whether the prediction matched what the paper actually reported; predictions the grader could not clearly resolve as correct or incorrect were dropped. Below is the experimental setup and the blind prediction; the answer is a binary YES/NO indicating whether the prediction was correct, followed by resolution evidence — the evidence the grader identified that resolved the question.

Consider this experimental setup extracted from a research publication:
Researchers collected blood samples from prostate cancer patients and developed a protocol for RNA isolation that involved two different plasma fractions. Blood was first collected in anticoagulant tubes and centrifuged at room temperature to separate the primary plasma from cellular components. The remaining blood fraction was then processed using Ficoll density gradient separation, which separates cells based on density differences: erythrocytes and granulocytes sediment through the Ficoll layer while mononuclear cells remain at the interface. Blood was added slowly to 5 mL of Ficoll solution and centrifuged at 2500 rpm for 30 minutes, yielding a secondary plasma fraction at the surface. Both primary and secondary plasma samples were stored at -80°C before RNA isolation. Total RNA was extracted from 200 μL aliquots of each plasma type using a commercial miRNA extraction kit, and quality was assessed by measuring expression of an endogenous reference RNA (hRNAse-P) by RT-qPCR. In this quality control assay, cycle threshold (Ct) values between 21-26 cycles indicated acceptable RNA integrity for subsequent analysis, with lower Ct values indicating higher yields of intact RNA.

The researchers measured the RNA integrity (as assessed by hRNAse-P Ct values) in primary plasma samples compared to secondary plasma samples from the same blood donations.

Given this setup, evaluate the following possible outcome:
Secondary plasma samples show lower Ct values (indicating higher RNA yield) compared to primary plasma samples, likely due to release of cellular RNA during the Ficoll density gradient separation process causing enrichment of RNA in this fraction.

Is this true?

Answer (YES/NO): NO